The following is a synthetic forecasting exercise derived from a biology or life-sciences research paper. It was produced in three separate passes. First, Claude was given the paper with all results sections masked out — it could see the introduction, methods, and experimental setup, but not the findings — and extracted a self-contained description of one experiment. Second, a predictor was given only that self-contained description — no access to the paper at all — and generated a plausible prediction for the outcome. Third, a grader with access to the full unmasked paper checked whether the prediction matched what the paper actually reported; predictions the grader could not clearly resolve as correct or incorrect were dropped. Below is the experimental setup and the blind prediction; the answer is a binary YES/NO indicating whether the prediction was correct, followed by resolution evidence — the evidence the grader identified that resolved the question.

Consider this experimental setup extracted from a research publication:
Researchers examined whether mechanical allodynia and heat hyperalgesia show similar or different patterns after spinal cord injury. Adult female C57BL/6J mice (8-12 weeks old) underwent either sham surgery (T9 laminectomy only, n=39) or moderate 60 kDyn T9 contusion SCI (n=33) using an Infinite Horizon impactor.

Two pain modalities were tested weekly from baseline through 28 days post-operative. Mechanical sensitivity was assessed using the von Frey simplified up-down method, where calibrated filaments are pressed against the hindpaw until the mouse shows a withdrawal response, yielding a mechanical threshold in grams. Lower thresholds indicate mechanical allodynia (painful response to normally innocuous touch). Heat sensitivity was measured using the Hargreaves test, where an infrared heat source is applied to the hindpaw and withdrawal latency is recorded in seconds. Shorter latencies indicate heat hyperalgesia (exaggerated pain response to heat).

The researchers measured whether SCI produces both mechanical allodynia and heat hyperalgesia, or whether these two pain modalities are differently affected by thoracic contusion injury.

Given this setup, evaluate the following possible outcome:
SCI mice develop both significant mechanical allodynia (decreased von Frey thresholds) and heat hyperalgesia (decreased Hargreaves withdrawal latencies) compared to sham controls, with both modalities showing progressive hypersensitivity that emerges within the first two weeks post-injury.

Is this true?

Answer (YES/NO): YES